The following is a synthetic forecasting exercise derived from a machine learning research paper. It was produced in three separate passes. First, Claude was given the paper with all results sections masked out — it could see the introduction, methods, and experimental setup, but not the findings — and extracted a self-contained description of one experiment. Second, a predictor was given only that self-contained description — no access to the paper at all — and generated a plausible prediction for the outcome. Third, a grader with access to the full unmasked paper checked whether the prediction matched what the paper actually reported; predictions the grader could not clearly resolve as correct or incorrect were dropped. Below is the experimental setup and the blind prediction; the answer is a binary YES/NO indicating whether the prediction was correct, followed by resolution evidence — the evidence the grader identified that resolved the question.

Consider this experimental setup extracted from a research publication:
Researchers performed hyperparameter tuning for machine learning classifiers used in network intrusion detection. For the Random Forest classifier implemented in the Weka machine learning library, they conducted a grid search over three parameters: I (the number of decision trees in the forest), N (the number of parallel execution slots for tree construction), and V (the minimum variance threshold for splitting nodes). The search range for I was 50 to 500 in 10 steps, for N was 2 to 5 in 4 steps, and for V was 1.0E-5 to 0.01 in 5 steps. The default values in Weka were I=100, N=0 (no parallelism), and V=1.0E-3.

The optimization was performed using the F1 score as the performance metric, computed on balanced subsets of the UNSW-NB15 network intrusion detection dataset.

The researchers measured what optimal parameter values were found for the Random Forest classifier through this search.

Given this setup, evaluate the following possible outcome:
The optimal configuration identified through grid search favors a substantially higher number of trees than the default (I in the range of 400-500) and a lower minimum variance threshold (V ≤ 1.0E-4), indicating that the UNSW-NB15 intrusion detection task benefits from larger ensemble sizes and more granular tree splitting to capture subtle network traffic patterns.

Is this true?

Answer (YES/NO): NO